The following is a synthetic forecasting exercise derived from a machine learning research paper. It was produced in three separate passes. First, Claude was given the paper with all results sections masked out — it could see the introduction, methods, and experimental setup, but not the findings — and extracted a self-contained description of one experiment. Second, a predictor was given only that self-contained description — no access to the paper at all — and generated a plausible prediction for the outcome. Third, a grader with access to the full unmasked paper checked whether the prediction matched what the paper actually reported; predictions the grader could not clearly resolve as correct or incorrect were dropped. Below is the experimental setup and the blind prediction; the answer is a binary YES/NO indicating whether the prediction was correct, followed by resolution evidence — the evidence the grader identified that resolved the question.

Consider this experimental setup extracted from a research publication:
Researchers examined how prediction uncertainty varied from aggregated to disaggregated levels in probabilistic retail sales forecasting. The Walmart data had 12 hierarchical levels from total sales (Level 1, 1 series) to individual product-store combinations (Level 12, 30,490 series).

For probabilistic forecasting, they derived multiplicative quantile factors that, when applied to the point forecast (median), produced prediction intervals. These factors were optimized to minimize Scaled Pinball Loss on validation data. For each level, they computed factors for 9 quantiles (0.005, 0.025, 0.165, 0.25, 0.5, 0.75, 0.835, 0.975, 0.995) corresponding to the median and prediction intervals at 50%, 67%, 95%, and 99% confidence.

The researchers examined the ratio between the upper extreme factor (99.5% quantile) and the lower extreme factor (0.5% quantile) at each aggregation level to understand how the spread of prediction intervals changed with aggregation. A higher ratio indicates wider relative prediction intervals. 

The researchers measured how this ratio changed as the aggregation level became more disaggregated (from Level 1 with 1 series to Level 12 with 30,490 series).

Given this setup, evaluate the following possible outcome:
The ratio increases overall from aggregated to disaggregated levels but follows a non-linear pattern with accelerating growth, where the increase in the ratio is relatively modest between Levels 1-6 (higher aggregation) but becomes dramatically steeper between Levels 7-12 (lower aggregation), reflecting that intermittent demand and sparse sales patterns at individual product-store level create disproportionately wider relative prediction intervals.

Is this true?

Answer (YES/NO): NO